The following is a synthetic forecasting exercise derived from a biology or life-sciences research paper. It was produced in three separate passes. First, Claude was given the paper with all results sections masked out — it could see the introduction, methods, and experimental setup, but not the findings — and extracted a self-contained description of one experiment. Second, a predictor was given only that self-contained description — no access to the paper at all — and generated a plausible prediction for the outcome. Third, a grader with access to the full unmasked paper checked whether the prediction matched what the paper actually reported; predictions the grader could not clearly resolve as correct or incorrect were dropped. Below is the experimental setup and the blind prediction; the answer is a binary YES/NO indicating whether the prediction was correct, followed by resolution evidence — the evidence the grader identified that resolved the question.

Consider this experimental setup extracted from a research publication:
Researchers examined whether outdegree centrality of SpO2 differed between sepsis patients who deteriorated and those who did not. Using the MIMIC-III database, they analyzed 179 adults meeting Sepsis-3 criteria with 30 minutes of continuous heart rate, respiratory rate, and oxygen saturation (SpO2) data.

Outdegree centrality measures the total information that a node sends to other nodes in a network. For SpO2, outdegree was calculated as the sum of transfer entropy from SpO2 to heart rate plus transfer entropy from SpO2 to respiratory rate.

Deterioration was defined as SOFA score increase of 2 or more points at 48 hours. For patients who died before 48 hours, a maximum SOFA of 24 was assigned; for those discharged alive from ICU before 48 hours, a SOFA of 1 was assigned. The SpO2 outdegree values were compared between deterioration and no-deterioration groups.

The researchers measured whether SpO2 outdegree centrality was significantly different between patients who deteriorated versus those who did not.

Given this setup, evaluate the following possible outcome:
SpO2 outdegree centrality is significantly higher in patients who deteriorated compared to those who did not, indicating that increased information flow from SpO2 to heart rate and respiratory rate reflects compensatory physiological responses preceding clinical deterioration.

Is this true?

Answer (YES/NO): NO